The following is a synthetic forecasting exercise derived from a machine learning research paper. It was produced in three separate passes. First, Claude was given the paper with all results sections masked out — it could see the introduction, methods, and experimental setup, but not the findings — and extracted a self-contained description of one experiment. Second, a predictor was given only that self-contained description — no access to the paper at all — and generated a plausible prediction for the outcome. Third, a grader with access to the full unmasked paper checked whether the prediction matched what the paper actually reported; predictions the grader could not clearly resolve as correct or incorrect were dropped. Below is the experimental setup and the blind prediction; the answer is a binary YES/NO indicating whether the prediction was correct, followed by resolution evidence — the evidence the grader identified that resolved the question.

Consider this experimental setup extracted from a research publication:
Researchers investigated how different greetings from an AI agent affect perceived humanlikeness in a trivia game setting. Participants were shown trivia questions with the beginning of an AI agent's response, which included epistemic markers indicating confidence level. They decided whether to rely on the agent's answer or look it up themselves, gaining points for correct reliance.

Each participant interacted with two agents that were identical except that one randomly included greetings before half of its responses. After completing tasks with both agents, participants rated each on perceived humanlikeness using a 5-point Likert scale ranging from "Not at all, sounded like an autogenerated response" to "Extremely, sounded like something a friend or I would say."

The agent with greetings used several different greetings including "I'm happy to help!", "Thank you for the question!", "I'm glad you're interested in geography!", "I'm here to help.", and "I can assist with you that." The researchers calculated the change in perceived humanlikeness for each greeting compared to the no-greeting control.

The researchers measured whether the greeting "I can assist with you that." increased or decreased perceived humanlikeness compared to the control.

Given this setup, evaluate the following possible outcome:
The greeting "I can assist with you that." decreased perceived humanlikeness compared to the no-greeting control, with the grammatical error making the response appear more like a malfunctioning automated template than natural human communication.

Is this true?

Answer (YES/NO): YES